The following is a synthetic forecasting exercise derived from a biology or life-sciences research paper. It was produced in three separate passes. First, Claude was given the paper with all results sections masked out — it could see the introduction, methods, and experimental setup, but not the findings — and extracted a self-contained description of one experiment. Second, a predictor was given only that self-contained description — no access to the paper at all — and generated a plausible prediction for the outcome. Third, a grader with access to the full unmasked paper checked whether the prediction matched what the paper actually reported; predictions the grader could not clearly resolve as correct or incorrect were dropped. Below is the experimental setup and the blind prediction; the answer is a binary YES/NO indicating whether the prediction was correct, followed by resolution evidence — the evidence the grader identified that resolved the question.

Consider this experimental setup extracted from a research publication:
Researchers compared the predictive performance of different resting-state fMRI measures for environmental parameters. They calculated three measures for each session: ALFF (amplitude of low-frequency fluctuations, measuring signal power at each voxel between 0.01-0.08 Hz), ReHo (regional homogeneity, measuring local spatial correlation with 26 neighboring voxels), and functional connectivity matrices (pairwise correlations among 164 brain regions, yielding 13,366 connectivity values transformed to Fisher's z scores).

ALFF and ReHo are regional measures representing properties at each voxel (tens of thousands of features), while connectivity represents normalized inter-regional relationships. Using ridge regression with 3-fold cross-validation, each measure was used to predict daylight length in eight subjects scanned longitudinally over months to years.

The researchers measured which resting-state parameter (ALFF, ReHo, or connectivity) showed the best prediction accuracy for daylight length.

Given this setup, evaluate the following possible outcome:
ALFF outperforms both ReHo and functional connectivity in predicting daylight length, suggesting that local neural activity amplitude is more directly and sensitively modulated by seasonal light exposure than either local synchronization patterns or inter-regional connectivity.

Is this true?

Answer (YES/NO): NO